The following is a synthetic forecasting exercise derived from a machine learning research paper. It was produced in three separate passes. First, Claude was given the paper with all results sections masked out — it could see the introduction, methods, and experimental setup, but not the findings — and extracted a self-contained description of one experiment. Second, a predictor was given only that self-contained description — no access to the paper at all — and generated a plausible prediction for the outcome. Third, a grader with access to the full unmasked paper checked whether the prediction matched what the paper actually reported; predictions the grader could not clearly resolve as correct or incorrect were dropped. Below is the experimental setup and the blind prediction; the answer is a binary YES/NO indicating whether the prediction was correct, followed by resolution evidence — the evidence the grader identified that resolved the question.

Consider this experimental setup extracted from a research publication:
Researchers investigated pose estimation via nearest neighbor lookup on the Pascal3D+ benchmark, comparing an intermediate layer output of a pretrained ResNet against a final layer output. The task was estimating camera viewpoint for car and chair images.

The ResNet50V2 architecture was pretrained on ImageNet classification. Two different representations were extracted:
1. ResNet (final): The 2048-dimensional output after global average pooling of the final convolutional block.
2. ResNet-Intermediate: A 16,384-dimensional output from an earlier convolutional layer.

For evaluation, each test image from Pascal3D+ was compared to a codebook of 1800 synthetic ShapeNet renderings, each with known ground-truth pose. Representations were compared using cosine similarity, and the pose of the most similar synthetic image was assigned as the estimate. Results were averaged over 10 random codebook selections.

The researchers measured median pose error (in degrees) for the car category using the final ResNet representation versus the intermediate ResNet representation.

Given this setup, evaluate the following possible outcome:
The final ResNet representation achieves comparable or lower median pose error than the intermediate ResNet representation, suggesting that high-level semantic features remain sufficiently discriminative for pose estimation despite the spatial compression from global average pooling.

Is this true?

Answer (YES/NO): NO